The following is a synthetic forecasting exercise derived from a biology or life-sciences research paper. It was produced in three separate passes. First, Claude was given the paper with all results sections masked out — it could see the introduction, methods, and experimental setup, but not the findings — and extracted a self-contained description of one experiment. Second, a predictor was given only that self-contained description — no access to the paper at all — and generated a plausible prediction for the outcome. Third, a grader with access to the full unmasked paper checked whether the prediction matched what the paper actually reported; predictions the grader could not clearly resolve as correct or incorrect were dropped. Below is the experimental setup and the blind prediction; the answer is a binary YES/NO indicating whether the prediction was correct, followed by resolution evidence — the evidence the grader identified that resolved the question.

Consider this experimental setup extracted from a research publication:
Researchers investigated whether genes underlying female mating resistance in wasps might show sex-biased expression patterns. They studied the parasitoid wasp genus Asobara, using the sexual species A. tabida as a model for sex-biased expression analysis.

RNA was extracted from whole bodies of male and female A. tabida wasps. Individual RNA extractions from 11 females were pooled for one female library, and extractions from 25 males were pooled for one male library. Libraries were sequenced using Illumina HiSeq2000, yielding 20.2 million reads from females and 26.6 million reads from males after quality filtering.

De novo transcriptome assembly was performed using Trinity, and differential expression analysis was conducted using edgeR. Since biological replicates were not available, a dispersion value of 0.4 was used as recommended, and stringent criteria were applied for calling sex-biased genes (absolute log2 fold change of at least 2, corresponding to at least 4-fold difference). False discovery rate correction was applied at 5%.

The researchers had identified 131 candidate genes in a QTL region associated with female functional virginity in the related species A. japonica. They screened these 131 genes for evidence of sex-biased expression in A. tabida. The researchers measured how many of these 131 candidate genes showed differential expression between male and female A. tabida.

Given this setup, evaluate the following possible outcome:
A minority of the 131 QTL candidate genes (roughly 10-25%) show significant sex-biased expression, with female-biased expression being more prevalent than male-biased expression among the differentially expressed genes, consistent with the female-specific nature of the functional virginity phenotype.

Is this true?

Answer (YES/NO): YES